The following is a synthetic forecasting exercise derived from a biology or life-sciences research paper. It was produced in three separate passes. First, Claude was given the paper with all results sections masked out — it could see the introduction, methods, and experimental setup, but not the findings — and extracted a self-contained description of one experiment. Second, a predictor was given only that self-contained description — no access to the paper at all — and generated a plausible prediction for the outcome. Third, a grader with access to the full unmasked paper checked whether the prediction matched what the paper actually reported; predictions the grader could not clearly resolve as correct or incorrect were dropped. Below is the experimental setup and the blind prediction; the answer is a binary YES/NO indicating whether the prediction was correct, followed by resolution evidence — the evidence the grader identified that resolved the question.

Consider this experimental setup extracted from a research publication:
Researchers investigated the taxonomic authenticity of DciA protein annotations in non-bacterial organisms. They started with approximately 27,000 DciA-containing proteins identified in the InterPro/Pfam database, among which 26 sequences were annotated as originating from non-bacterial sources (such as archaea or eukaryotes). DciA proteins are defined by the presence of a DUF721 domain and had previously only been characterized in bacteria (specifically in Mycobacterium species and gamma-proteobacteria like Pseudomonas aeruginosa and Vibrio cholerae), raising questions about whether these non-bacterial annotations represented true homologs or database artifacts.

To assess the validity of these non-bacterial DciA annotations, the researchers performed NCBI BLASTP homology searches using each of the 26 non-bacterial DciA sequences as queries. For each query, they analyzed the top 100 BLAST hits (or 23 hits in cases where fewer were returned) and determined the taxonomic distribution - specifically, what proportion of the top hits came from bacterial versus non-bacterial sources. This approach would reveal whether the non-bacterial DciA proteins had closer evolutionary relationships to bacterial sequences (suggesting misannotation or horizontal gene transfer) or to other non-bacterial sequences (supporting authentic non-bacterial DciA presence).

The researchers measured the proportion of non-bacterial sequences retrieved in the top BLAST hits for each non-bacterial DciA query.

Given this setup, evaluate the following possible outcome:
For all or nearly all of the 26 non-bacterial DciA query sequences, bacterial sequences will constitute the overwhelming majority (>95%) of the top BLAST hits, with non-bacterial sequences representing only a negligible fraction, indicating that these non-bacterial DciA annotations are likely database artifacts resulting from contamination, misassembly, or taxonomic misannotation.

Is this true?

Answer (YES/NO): YES